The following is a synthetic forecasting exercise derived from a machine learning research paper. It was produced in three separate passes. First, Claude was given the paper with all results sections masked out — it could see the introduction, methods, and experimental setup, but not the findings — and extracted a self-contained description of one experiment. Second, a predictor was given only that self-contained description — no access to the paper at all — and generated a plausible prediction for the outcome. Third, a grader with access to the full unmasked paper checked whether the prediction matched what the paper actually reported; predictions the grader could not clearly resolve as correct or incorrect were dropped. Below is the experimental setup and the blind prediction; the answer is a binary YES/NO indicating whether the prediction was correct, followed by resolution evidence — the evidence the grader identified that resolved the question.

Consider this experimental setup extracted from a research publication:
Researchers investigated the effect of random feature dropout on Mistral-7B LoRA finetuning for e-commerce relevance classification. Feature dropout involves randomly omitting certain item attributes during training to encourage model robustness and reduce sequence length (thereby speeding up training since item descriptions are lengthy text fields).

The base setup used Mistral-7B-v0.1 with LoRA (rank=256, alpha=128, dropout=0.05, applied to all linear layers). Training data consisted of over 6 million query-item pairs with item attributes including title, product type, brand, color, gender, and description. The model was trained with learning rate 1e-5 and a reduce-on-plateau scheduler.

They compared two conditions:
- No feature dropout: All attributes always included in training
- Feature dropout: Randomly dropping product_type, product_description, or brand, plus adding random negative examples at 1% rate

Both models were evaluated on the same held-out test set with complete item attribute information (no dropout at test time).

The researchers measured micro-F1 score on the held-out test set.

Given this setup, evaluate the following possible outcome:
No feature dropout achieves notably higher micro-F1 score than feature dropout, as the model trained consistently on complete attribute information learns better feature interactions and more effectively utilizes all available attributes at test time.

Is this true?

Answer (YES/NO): NO